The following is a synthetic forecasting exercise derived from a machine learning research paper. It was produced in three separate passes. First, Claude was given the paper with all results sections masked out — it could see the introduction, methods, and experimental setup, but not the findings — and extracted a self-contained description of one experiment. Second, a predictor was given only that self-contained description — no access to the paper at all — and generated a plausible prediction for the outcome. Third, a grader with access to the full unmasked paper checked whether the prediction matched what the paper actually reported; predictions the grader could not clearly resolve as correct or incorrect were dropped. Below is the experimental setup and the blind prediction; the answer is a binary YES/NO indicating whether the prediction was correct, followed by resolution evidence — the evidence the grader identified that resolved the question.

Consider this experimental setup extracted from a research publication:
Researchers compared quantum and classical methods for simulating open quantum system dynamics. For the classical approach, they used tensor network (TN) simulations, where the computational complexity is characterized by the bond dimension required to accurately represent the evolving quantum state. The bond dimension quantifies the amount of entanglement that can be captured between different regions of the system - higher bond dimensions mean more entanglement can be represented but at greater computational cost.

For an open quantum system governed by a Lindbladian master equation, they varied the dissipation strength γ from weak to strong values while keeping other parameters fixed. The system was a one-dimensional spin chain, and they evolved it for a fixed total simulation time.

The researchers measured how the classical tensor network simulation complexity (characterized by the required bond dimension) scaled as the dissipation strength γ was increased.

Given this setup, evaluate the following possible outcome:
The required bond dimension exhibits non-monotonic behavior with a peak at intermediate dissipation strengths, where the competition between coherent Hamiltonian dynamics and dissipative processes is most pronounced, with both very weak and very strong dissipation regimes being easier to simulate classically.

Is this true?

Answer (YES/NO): NO